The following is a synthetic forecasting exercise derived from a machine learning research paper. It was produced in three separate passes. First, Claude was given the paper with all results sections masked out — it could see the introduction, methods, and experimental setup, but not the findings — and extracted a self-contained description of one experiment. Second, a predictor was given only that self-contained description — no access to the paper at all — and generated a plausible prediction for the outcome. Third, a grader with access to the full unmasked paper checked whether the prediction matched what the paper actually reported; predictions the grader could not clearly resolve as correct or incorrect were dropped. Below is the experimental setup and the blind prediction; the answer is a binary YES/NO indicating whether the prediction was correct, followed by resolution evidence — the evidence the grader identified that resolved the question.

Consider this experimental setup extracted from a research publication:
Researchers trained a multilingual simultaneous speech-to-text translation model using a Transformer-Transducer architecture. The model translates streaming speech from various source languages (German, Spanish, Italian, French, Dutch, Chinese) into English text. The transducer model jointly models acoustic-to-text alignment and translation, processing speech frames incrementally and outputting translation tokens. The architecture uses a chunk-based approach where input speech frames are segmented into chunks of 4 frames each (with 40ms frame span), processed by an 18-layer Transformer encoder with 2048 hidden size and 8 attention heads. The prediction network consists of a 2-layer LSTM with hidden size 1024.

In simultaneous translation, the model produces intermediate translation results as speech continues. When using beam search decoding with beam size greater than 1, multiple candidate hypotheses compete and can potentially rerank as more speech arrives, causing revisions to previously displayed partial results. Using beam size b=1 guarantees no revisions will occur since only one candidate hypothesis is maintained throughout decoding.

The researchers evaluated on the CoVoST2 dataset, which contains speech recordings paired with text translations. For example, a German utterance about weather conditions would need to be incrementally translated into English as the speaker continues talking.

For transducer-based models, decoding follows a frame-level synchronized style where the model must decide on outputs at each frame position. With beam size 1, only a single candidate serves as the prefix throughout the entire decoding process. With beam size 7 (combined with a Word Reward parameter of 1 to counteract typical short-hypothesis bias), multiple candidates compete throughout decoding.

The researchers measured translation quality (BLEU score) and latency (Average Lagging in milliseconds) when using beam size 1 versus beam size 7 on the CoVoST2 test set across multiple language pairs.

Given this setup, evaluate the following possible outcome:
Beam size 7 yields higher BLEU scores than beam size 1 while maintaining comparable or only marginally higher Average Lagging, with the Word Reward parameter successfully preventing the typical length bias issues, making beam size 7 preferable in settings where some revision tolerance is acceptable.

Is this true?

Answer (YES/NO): NO